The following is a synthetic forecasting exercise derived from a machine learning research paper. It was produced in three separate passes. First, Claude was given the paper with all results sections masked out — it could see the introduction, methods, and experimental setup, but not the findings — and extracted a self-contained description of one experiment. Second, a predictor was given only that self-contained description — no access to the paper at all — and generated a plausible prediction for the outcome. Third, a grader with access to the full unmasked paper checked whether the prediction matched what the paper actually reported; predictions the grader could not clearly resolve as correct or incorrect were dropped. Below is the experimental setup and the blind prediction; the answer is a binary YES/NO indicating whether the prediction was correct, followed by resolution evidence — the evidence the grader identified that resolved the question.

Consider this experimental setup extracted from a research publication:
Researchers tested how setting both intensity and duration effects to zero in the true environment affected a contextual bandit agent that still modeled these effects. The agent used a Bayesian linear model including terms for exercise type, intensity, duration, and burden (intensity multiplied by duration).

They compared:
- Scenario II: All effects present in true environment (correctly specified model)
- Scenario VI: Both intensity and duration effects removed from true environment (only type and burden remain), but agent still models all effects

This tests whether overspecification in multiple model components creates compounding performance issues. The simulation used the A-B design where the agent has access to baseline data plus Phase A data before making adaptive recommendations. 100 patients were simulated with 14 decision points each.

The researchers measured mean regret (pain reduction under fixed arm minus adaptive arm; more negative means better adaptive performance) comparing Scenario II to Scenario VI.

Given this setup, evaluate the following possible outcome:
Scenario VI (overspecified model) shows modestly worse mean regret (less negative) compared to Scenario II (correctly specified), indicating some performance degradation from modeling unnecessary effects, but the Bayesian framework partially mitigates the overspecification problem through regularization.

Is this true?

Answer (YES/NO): YES